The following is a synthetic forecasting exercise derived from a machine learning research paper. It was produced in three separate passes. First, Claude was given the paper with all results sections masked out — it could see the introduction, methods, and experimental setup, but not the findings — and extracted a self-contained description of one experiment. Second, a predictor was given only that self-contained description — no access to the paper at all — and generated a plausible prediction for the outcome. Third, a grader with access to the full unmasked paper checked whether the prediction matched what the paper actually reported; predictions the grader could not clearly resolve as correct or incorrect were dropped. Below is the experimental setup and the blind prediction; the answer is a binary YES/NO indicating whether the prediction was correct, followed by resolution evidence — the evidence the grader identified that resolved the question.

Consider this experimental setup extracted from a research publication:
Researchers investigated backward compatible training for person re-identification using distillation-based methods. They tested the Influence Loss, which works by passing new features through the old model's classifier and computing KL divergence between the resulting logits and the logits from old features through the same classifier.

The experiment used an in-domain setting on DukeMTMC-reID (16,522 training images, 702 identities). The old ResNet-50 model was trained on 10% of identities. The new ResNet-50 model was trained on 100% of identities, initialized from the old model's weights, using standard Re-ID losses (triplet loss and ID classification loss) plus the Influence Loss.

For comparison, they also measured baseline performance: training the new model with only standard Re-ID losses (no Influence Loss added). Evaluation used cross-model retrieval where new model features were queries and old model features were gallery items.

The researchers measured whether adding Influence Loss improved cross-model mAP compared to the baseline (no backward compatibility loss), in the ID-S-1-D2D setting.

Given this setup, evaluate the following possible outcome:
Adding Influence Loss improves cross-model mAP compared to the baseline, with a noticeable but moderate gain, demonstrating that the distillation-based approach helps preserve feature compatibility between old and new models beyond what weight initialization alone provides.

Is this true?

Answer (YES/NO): NO